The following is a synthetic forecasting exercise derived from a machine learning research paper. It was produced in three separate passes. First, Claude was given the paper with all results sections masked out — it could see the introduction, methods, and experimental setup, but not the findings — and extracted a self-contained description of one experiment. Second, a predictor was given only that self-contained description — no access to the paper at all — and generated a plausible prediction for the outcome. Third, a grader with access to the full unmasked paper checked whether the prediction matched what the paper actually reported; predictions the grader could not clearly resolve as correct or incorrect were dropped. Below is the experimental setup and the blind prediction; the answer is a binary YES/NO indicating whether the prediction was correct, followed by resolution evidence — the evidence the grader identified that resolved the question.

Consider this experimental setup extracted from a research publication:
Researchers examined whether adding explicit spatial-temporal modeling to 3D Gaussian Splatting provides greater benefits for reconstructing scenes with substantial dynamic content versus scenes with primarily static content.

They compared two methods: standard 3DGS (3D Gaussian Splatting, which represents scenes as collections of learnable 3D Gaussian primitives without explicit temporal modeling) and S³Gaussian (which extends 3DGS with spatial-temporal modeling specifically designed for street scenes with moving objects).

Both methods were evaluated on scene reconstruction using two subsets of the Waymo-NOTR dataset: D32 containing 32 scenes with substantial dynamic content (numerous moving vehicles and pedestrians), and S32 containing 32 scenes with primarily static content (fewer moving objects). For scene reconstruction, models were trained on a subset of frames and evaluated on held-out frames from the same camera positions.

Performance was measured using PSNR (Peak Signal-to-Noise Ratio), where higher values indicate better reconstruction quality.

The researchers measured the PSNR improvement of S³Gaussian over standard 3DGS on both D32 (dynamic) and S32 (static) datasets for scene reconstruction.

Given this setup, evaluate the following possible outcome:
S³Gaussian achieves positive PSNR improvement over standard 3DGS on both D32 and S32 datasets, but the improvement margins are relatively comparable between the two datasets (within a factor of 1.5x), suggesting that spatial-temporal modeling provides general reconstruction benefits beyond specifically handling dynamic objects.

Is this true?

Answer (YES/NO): NO